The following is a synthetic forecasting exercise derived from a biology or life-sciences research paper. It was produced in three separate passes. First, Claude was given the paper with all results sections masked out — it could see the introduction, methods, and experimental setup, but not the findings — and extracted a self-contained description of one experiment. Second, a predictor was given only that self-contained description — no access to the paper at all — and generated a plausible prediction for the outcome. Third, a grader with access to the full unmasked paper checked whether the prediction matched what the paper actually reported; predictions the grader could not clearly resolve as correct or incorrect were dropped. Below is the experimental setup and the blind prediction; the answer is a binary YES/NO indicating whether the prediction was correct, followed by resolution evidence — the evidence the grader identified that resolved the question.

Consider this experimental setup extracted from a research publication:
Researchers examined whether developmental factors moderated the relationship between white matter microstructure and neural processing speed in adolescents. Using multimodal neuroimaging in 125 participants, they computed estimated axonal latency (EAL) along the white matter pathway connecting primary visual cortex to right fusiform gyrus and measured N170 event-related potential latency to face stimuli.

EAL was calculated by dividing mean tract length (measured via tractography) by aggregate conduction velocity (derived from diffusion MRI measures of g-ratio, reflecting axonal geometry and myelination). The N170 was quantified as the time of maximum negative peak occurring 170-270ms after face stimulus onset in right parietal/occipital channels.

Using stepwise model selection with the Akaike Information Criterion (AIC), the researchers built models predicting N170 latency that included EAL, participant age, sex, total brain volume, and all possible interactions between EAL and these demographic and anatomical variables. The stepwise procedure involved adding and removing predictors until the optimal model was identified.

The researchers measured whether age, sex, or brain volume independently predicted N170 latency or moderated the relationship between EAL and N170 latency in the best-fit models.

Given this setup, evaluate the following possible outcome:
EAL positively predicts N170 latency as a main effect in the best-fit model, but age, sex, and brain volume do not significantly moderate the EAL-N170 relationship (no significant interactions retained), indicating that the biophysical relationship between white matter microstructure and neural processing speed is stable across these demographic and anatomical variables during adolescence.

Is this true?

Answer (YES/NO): YES